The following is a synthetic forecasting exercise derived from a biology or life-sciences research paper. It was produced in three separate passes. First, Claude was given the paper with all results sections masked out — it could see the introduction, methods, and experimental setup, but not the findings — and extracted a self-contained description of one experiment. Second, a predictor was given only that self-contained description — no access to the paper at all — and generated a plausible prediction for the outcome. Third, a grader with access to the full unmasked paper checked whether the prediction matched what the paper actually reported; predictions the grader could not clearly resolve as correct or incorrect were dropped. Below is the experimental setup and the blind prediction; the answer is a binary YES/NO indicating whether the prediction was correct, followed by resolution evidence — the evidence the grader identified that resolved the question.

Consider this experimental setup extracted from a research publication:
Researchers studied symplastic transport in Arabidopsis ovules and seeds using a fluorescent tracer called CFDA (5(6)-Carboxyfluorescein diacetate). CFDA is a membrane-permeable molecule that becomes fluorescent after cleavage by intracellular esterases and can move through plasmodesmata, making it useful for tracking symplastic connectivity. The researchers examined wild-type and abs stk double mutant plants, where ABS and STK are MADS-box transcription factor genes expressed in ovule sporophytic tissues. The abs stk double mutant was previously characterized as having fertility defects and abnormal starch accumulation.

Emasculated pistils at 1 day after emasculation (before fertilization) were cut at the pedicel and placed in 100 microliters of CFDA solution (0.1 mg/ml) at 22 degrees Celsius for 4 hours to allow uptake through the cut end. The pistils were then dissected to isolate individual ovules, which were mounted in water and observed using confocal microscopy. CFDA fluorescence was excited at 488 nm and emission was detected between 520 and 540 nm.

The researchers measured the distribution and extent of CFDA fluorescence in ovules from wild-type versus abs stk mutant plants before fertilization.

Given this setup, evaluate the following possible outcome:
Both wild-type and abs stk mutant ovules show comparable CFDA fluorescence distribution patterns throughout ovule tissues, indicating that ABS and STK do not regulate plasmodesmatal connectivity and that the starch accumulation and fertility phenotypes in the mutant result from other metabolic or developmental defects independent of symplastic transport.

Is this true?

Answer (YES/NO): NO